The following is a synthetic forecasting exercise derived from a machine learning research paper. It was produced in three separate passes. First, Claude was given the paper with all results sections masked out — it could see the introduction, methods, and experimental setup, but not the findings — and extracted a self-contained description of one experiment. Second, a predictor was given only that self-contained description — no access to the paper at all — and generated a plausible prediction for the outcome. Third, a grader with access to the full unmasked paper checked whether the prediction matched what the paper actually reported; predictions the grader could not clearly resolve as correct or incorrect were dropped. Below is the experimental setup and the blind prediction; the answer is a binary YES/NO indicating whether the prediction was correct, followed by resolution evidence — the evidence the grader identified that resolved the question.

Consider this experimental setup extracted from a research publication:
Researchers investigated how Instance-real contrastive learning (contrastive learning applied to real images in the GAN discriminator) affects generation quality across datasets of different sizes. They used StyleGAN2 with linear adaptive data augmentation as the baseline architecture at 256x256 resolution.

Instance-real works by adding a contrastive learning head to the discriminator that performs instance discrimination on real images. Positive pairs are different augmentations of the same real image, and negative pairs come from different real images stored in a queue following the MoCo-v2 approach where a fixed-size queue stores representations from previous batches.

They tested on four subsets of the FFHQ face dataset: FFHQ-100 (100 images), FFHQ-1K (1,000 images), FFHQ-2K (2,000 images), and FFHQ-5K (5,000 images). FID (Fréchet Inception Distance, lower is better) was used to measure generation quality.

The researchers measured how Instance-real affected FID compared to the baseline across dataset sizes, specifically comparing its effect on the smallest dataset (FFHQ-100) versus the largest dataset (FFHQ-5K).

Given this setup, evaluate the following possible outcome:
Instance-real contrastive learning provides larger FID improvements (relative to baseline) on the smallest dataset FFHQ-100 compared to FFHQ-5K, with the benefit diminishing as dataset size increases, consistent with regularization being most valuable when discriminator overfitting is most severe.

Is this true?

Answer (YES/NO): NO